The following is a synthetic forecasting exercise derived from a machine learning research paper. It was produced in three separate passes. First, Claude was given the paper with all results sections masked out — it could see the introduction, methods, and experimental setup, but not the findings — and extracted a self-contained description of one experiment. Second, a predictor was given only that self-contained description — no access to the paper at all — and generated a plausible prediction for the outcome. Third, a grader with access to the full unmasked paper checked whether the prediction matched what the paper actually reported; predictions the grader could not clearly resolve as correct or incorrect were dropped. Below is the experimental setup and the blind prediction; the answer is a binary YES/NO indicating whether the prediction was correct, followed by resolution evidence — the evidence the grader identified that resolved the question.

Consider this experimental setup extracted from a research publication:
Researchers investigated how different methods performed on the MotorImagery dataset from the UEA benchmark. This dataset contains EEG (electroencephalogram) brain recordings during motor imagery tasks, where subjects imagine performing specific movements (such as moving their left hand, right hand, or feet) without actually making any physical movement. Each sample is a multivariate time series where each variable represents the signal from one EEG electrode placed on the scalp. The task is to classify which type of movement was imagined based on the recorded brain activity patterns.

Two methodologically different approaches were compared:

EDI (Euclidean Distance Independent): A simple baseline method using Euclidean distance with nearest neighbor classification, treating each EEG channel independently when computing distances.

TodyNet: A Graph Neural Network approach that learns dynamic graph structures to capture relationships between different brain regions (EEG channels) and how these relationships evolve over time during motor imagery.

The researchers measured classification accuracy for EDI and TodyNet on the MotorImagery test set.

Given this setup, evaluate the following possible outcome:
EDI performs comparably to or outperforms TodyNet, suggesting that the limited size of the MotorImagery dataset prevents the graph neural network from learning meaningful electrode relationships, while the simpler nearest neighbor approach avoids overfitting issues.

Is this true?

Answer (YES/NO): NO